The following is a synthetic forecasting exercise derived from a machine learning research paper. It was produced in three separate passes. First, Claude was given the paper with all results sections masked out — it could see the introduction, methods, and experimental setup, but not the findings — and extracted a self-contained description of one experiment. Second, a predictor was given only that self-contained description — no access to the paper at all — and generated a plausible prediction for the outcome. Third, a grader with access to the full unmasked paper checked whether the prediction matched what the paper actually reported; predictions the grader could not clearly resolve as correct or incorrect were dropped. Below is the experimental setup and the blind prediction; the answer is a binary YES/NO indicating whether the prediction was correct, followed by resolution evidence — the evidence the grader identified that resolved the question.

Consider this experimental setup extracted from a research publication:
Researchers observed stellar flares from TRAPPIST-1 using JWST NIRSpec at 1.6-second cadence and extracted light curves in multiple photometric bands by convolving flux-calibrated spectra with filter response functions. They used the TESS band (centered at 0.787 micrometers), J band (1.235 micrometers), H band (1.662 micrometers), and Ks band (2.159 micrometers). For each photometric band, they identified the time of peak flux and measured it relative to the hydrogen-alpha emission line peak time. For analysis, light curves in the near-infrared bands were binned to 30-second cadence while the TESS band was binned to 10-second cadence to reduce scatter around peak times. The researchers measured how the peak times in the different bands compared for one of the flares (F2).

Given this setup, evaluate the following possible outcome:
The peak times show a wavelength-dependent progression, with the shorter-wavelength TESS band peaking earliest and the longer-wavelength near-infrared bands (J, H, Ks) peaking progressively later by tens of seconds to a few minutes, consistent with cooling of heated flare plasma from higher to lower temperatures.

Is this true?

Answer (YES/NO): YES